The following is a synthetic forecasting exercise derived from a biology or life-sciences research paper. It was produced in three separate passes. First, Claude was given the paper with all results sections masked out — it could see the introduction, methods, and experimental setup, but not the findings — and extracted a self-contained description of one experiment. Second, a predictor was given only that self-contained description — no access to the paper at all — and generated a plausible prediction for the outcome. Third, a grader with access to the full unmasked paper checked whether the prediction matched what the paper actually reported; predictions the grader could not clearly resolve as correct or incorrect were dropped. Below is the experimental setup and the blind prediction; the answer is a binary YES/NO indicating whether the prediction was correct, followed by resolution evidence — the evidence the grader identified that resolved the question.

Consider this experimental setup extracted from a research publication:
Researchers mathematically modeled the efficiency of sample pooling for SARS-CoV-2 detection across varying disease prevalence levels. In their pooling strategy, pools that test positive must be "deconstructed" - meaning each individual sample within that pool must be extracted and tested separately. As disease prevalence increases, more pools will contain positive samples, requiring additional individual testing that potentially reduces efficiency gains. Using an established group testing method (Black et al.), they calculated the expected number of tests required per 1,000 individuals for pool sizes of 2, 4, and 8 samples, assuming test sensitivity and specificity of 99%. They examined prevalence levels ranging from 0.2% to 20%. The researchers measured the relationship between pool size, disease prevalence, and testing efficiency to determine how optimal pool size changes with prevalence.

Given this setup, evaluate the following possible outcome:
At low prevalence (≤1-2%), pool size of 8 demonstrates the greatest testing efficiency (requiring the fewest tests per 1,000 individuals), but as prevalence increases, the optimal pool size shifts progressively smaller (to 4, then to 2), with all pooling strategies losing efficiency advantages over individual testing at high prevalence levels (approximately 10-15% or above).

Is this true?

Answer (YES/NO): NO